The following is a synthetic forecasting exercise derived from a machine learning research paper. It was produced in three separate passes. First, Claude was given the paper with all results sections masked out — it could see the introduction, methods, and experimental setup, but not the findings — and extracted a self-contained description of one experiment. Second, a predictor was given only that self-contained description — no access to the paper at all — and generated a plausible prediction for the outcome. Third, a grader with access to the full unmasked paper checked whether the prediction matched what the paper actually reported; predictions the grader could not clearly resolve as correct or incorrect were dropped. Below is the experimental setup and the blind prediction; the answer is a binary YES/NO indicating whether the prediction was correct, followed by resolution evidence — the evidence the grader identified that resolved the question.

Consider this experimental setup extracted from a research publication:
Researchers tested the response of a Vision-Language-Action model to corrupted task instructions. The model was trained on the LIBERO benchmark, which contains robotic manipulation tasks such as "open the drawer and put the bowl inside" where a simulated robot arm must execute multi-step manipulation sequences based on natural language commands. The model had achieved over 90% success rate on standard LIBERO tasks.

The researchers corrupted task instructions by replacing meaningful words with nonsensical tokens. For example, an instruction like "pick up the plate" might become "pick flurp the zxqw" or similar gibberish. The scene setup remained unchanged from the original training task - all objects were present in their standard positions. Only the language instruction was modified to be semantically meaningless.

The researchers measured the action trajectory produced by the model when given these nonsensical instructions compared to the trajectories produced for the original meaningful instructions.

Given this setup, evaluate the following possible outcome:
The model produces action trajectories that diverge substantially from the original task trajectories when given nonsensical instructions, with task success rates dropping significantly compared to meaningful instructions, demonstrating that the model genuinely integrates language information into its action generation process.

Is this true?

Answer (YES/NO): NO